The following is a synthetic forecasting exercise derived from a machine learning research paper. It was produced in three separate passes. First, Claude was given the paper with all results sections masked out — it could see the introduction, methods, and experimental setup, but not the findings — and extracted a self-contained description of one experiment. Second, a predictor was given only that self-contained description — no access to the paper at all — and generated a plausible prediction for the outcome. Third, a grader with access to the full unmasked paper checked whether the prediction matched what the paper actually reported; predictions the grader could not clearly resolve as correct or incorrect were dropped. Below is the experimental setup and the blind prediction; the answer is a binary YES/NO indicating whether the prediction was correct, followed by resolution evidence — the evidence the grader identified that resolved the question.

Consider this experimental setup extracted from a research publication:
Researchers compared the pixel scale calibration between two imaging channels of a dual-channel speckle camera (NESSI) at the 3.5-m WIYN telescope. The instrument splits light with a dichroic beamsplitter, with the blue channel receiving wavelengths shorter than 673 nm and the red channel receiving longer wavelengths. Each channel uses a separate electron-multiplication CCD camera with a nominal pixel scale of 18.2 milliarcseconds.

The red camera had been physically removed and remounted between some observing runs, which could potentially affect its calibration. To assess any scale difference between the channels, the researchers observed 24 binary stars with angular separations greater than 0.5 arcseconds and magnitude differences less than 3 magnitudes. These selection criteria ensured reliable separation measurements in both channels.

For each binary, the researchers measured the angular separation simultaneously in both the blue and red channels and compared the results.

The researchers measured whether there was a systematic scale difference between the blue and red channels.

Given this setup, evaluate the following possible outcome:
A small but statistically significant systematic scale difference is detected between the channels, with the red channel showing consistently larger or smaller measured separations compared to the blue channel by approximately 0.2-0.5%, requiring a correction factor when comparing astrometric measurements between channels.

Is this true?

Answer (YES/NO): NO